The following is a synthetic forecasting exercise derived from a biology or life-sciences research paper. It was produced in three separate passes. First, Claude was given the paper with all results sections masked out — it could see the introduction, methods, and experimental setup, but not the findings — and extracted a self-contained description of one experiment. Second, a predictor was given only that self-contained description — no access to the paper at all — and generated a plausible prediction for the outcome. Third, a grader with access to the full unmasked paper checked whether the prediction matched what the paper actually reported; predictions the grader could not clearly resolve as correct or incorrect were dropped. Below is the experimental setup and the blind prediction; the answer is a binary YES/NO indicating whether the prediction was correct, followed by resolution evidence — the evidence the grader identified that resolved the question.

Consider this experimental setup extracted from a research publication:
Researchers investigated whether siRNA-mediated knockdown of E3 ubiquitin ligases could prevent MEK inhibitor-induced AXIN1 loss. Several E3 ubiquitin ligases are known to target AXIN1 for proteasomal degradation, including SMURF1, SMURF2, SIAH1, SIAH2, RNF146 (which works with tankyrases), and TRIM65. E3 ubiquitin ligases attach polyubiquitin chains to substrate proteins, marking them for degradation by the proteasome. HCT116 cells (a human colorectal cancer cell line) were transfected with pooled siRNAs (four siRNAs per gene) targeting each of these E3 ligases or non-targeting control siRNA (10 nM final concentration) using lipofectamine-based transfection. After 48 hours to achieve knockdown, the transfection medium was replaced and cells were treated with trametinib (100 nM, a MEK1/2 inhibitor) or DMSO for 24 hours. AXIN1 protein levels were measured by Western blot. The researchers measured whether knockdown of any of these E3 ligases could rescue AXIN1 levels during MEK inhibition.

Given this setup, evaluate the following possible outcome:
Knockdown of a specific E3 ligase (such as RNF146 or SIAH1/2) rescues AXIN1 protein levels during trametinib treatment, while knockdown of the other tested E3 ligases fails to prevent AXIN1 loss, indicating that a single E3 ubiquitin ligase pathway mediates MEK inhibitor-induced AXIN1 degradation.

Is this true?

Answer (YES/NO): NO